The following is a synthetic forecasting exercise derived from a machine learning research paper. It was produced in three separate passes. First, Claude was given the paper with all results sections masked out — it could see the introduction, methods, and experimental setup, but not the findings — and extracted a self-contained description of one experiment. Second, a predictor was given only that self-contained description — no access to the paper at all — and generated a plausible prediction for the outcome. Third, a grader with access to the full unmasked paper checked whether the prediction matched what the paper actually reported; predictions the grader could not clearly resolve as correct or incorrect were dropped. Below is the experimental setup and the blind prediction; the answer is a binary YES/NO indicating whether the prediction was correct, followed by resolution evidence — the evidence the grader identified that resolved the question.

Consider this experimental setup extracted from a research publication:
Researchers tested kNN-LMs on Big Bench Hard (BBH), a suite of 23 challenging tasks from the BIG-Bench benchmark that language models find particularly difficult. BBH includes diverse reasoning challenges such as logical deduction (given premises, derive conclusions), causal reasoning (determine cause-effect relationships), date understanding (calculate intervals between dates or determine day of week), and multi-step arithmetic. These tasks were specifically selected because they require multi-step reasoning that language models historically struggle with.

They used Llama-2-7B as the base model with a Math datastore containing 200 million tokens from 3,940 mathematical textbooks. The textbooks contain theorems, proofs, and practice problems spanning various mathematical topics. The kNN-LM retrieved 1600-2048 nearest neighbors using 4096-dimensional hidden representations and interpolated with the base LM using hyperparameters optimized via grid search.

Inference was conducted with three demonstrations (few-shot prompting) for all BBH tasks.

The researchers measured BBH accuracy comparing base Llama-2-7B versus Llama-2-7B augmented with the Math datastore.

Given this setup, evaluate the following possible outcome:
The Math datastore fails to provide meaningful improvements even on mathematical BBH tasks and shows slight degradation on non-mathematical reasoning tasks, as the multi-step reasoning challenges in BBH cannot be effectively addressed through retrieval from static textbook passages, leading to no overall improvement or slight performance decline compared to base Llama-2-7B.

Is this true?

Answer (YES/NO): NO